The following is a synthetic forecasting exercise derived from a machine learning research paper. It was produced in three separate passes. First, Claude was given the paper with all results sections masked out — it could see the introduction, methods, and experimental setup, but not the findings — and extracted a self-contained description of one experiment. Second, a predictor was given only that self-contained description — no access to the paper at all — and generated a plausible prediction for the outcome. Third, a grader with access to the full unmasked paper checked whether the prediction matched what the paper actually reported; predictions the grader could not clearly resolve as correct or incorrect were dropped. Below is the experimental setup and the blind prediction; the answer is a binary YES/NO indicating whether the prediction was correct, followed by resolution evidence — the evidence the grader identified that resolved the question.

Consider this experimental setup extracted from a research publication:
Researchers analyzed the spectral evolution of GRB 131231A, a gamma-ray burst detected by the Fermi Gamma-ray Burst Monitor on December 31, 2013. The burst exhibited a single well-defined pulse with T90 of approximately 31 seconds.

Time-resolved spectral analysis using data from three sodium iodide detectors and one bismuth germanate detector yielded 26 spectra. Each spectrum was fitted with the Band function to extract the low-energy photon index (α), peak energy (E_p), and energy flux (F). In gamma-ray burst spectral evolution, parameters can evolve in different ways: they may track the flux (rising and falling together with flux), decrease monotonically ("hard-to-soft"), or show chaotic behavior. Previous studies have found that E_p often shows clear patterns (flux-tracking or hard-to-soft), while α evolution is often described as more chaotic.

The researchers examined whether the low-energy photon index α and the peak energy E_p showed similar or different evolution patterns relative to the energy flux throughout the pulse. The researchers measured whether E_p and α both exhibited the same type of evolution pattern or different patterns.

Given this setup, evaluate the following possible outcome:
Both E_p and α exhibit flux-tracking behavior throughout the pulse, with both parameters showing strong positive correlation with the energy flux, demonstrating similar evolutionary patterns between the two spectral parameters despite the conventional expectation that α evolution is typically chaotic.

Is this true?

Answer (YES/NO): YES